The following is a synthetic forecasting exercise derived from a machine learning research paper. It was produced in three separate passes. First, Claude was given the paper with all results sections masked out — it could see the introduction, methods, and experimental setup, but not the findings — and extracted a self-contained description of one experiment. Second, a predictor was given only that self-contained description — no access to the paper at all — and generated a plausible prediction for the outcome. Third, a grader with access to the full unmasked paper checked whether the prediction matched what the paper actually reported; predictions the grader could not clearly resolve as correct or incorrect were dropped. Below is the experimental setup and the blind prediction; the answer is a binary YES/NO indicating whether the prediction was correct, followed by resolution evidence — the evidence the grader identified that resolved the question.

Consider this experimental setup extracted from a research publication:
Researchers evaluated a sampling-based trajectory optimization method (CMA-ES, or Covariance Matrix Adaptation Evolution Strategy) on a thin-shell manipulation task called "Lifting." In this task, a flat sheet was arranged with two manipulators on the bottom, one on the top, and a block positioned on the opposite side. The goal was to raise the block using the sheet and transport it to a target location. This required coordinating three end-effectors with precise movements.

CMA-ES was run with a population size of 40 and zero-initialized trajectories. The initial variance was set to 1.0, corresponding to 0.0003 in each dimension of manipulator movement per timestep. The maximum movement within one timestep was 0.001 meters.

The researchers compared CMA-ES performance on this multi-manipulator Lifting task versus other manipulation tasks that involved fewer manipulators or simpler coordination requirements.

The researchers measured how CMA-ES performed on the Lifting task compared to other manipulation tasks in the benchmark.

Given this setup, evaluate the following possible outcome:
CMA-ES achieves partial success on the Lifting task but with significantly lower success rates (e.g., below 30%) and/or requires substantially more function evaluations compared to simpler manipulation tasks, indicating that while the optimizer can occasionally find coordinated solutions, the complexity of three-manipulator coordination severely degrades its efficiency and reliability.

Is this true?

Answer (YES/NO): NO